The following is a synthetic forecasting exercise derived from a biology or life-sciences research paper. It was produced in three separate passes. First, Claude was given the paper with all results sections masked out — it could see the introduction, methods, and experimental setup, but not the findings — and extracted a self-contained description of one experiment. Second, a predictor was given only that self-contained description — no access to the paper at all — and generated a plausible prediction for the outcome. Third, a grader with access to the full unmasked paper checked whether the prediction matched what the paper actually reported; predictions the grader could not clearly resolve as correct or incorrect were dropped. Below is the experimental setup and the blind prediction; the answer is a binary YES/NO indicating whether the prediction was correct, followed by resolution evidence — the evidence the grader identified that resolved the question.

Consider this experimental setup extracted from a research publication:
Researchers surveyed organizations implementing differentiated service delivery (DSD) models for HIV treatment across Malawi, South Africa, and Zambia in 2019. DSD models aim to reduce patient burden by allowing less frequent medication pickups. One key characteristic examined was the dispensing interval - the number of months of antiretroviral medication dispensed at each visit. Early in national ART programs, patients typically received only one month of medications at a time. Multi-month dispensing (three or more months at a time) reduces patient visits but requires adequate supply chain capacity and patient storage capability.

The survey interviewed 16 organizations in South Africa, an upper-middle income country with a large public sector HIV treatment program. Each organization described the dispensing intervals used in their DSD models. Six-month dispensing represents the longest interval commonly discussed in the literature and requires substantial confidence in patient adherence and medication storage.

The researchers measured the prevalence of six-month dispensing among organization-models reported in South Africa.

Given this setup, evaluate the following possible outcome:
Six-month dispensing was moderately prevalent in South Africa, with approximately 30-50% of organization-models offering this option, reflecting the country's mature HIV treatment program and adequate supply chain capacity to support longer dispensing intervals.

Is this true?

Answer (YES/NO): NO